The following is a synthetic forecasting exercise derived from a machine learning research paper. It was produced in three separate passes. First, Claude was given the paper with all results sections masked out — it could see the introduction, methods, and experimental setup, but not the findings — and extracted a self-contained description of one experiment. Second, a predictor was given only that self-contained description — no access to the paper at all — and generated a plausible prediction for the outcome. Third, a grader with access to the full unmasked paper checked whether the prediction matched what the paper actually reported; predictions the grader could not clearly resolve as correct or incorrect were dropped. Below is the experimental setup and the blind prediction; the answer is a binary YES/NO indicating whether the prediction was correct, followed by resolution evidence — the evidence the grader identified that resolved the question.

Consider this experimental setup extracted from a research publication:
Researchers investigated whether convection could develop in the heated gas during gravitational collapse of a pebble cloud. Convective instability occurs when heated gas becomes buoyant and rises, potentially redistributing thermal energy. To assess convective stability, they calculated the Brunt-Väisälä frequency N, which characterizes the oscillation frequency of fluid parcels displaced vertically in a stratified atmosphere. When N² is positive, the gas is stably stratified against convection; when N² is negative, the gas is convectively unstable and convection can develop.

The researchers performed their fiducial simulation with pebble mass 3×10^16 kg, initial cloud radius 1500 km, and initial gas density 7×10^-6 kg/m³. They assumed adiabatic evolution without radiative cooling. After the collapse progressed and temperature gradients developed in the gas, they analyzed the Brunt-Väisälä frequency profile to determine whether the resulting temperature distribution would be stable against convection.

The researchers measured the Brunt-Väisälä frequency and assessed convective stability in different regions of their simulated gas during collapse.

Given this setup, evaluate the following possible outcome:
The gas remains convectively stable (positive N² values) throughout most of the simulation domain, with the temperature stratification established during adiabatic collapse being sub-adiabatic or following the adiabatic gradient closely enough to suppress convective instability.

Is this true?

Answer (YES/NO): NO